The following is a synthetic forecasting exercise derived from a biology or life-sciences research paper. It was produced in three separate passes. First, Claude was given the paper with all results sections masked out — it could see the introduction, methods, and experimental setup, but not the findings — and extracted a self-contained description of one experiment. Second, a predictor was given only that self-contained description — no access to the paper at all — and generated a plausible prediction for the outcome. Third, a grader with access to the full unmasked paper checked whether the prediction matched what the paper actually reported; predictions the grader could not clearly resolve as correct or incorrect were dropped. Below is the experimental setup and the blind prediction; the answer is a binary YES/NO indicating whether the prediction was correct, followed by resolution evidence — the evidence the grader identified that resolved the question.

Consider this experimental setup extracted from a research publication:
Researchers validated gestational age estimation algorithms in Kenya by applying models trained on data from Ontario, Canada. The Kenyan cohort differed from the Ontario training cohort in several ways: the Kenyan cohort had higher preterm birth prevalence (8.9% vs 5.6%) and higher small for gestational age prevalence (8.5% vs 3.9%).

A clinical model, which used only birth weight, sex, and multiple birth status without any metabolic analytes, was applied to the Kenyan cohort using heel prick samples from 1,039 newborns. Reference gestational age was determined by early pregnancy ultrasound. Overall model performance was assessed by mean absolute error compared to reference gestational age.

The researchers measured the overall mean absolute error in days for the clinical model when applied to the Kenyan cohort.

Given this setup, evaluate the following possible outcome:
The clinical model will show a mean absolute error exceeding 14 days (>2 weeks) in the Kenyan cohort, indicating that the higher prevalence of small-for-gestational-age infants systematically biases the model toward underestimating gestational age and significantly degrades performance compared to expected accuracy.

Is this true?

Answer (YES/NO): NO